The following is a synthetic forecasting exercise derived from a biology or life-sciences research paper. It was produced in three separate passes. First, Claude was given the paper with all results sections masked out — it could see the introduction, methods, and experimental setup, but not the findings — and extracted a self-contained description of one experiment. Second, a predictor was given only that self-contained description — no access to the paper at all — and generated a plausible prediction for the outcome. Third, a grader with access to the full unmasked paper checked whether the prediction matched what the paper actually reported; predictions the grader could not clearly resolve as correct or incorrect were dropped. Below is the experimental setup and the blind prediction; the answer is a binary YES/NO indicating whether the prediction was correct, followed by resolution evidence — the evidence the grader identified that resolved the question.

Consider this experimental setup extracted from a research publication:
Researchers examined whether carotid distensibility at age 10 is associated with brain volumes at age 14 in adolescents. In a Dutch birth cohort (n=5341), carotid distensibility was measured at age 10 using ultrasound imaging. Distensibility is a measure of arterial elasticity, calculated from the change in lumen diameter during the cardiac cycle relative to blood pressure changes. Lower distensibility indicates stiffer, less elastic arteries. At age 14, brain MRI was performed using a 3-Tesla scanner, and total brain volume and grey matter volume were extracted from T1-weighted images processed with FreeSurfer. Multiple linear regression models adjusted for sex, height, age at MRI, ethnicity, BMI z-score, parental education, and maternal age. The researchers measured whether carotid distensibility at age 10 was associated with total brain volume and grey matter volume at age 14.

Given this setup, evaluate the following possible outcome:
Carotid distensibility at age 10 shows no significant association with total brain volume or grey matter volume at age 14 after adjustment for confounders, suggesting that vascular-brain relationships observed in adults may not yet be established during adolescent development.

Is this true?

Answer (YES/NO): YES